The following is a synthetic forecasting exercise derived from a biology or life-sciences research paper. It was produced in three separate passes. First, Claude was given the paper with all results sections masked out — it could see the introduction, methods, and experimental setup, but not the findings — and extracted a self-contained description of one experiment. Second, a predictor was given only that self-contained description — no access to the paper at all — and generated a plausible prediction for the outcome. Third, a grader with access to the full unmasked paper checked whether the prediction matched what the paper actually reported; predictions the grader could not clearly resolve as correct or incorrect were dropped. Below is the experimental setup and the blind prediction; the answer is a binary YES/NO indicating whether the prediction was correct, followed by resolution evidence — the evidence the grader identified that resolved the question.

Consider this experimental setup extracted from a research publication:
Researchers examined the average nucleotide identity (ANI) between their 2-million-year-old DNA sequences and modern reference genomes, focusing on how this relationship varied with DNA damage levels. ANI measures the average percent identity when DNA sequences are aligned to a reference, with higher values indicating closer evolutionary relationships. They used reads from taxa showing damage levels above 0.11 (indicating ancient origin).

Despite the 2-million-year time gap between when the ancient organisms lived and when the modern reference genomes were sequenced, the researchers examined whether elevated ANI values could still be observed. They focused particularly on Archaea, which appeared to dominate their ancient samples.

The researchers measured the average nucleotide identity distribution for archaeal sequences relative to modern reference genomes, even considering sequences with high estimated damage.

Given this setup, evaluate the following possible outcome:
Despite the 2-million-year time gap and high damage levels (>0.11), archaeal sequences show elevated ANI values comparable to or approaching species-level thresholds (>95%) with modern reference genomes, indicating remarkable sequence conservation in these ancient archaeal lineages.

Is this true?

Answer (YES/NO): YES